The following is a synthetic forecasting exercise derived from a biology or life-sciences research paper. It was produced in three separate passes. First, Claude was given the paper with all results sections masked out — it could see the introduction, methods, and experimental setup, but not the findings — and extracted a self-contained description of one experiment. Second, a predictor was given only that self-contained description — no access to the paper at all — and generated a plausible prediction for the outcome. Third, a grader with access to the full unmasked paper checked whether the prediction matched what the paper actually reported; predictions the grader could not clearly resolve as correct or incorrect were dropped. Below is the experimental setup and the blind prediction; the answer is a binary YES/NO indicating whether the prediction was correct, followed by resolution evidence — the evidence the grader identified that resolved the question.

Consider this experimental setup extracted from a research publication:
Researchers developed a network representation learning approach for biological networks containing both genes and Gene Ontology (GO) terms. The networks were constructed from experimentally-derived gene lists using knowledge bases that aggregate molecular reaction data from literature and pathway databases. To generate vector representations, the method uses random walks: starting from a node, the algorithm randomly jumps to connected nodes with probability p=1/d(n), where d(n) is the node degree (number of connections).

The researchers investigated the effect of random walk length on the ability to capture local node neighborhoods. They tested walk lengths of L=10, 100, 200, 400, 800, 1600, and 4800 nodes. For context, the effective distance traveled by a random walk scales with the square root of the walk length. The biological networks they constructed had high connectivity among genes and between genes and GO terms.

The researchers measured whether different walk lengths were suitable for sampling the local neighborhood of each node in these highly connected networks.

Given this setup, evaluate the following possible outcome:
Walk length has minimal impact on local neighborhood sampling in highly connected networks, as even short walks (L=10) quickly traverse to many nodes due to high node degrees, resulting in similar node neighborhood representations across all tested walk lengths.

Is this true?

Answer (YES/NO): NO